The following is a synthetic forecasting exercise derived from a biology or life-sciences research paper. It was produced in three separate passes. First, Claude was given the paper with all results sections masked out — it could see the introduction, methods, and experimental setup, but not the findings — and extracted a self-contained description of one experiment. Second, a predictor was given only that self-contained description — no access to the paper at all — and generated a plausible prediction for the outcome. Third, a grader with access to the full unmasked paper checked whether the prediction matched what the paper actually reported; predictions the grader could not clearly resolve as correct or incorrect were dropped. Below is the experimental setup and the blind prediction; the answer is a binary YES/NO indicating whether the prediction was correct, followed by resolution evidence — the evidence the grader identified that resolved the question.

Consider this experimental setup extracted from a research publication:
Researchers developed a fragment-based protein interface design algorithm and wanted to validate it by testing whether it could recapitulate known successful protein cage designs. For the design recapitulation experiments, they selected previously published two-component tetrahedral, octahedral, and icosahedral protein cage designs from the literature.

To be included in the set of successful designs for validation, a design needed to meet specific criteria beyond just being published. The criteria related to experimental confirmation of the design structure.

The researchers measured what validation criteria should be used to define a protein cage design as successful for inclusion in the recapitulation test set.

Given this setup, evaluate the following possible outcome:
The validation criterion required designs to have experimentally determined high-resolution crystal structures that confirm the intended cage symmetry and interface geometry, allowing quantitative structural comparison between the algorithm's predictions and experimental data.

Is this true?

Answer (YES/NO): YES